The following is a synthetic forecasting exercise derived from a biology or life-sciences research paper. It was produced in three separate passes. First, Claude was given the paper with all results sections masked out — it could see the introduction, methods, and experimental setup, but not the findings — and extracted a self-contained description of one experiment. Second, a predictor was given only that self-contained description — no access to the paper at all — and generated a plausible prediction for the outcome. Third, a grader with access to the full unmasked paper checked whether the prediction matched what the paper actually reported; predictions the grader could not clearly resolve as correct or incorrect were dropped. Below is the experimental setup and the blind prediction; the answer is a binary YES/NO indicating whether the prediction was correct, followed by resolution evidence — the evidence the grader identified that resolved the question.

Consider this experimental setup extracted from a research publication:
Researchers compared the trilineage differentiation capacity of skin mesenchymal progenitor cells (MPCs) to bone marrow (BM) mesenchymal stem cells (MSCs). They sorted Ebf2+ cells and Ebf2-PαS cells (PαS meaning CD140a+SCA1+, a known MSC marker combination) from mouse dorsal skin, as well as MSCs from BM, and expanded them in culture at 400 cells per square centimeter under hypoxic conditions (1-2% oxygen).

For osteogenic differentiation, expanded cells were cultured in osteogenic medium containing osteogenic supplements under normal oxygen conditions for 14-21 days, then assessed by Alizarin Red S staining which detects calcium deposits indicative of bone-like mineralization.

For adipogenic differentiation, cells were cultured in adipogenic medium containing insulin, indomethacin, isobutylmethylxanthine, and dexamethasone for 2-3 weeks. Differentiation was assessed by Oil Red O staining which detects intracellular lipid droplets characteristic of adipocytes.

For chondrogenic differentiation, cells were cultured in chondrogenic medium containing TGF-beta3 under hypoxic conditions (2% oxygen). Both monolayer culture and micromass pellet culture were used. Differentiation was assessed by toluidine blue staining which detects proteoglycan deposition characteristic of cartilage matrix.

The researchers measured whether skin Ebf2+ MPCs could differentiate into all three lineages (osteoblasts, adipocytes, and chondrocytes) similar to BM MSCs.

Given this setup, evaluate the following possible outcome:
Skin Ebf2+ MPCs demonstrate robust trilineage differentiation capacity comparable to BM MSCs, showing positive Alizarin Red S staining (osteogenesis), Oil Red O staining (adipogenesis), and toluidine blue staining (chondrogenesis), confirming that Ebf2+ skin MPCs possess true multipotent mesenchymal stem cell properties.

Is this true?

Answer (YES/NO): NO